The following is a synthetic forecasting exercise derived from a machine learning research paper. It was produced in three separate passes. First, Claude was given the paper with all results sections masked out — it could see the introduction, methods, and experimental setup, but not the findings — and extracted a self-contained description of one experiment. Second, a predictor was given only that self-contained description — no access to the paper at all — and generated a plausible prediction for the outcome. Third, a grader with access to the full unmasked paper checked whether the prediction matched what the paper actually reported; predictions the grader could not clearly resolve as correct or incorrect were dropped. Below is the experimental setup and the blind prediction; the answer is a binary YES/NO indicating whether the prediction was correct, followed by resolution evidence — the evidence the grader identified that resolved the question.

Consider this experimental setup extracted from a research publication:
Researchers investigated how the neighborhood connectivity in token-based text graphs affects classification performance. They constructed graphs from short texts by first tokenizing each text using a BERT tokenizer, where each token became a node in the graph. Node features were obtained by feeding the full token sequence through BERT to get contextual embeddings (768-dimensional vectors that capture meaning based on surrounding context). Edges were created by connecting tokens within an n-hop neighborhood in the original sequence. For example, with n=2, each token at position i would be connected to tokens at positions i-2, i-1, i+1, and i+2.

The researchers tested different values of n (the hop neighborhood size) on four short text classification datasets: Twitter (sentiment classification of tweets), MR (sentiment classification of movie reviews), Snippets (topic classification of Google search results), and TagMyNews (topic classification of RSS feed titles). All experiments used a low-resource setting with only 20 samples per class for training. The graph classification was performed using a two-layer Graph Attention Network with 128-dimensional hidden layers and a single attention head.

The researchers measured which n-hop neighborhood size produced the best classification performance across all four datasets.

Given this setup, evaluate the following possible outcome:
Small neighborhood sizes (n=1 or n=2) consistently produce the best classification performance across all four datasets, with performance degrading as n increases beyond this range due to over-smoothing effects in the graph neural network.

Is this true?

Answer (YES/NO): NO